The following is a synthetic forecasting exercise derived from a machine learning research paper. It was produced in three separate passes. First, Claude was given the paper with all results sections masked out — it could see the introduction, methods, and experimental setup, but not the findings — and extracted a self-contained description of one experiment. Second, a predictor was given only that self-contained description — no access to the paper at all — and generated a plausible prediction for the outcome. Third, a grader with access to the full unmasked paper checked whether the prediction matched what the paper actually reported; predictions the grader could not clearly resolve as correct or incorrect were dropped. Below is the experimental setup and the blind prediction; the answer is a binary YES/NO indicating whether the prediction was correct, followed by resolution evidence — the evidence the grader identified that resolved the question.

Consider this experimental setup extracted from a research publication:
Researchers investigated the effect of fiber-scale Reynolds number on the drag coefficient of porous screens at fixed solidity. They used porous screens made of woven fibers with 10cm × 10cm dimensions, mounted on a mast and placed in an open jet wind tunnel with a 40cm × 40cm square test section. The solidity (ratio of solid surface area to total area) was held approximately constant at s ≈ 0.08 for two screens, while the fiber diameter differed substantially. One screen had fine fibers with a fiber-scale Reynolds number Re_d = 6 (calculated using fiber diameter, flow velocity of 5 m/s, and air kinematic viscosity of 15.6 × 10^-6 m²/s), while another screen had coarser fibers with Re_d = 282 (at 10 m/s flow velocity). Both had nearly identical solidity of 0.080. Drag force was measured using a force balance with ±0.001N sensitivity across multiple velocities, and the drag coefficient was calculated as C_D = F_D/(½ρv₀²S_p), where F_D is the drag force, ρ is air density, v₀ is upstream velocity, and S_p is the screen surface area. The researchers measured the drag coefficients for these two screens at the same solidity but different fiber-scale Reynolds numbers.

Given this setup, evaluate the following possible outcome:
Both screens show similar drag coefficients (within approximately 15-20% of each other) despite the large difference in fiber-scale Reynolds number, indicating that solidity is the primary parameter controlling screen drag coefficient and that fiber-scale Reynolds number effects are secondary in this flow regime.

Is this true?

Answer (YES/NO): NO